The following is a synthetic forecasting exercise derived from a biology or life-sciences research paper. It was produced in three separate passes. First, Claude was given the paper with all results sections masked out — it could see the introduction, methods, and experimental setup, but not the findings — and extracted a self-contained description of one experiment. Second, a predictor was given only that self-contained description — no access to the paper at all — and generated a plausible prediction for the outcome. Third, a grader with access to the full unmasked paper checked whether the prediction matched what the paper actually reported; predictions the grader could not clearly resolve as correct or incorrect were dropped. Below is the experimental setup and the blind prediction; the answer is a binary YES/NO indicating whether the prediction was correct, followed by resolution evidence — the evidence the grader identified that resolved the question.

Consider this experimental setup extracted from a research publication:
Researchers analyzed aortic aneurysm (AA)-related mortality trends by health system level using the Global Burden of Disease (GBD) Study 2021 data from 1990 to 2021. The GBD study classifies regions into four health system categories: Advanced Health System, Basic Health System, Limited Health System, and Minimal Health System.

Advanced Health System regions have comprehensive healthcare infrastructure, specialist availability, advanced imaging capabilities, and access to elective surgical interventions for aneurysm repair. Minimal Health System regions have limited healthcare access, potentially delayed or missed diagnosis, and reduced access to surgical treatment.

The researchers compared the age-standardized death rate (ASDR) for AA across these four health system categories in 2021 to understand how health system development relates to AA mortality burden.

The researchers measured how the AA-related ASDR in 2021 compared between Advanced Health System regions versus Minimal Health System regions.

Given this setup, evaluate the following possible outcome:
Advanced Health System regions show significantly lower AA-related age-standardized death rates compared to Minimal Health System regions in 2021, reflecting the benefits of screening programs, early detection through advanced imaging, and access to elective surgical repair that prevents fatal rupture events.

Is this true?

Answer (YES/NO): NO